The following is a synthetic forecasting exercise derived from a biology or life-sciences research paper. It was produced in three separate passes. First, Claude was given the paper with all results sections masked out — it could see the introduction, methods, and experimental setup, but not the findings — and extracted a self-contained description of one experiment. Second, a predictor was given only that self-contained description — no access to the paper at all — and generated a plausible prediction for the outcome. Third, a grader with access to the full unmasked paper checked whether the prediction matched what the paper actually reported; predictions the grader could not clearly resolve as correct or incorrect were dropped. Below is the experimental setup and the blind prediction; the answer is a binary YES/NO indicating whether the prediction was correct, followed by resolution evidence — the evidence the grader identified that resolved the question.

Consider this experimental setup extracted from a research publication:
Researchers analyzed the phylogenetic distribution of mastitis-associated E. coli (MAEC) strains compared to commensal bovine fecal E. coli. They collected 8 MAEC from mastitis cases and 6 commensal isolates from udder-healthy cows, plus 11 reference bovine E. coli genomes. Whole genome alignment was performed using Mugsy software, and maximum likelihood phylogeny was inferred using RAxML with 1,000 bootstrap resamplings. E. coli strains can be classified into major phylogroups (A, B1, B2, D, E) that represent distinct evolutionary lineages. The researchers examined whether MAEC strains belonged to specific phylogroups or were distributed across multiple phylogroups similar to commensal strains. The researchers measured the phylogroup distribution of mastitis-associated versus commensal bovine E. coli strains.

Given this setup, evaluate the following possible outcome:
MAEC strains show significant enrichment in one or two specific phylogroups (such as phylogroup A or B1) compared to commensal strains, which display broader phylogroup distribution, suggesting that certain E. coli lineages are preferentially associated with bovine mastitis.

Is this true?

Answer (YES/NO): NO